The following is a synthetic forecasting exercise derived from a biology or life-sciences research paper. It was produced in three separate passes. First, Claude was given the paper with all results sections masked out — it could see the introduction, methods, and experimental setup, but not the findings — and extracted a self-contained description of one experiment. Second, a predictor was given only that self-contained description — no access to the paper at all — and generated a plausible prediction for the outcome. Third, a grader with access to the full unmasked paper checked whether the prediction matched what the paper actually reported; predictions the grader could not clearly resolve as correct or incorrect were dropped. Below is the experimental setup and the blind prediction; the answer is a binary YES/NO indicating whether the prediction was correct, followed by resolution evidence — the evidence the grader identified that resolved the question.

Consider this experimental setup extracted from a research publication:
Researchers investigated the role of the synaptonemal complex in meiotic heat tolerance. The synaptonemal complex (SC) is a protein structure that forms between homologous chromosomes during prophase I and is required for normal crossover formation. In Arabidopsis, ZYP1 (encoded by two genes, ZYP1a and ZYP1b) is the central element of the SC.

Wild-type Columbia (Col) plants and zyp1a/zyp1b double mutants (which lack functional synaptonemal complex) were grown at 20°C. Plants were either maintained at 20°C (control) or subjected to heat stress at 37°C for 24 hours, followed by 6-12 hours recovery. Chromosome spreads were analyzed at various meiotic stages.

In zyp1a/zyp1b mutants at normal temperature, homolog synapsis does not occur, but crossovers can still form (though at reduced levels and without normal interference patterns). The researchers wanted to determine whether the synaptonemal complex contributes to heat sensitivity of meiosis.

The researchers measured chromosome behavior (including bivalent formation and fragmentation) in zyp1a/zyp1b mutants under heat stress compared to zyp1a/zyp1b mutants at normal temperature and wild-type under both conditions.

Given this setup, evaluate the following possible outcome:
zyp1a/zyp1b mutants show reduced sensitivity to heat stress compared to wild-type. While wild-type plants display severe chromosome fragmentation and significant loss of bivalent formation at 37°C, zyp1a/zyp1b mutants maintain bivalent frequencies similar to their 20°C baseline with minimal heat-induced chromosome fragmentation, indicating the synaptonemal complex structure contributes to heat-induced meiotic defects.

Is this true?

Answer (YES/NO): NO